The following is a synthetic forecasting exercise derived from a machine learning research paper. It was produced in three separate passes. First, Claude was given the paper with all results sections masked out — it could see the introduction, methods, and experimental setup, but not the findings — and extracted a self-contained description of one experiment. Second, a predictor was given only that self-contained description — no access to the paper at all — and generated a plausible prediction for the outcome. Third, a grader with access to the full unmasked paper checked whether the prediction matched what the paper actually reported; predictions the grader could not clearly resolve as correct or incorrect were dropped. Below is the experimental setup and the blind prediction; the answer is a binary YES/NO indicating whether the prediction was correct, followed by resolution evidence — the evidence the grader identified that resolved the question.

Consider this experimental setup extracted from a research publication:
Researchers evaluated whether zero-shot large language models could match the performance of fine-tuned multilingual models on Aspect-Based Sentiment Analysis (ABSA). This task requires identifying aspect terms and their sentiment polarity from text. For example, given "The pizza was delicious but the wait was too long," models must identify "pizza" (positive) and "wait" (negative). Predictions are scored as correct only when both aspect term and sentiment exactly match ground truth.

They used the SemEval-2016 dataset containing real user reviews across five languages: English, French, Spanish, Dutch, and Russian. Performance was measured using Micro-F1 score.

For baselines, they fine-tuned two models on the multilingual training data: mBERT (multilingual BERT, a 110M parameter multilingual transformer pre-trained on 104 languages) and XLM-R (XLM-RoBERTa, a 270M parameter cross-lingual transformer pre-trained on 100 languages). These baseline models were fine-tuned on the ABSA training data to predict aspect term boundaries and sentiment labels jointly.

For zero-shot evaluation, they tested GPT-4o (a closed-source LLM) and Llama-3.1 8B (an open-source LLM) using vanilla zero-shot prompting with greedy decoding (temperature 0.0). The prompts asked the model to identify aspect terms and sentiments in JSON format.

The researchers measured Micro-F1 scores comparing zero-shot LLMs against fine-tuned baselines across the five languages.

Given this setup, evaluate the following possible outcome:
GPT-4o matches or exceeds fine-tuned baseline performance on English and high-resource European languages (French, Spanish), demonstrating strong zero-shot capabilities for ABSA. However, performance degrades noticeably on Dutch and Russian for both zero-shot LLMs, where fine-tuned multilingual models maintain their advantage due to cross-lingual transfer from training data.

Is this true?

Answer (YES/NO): NO